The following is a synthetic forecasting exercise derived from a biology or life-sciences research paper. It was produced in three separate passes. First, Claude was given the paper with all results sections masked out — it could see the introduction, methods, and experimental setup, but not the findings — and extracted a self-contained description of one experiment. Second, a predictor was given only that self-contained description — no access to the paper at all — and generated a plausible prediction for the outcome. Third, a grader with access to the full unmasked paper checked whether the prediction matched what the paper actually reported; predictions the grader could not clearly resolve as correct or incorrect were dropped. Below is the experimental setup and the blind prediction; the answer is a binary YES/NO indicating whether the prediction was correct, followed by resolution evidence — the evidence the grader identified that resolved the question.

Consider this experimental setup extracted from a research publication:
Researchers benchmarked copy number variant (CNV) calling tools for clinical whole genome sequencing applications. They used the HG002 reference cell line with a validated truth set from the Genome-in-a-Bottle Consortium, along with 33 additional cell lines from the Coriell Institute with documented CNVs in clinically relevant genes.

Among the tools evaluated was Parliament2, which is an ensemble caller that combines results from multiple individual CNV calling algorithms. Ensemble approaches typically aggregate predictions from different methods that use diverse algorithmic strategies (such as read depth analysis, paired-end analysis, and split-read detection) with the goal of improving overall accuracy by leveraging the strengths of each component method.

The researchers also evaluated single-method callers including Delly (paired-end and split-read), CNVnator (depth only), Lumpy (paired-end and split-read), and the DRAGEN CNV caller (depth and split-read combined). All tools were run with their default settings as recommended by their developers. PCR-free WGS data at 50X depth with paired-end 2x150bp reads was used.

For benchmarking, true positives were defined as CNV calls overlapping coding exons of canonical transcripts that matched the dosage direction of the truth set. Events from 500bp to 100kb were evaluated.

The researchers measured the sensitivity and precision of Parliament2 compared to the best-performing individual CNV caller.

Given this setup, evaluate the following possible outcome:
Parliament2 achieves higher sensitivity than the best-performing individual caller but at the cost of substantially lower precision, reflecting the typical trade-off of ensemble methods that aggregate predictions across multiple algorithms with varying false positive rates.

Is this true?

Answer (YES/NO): NO